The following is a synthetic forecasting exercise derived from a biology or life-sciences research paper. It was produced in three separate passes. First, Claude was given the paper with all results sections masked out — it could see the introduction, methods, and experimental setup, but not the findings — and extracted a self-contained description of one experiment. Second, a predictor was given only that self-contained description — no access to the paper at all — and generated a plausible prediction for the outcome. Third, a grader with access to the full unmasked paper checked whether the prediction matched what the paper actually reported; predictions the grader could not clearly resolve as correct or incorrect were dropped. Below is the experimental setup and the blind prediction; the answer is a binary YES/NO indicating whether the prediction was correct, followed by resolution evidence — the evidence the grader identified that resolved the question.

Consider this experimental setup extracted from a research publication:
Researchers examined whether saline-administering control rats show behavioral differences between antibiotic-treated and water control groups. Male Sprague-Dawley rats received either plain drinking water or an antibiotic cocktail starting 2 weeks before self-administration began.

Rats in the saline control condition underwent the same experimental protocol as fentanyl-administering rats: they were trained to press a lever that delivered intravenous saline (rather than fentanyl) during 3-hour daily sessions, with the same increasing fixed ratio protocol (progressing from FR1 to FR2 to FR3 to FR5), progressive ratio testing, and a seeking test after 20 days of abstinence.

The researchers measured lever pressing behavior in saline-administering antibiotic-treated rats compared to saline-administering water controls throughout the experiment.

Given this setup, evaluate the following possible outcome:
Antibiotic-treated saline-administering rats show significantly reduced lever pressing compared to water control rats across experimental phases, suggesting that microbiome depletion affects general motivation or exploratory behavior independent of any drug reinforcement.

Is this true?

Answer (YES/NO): NO